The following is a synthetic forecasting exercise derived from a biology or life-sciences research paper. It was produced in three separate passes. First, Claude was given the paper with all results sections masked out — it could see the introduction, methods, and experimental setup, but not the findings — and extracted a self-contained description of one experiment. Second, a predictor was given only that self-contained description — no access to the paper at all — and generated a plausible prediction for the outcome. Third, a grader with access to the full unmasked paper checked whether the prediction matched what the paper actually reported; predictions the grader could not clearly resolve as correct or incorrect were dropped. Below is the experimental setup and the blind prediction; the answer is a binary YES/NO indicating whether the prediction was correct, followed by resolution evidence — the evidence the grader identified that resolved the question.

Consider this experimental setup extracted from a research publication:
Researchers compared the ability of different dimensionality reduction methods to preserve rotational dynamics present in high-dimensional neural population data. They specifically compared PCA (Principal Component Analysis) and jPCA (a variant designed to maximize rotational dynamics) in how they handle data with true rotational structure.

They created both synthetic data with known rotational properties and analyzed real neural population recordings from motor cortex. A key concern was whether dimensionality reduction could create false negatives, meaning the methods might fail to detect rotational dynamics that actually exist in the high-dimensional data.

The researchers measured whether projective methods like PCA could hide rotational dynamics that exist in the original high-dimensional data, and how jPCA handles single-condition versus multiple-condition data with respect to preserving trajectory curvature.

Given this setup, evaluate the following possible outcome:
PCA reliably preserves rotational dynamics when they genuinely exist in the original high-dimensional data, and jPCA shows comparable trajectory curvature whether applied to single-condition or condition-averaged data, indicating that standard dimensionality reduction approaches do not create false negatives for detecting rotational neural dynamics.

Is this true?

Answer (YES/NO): NO